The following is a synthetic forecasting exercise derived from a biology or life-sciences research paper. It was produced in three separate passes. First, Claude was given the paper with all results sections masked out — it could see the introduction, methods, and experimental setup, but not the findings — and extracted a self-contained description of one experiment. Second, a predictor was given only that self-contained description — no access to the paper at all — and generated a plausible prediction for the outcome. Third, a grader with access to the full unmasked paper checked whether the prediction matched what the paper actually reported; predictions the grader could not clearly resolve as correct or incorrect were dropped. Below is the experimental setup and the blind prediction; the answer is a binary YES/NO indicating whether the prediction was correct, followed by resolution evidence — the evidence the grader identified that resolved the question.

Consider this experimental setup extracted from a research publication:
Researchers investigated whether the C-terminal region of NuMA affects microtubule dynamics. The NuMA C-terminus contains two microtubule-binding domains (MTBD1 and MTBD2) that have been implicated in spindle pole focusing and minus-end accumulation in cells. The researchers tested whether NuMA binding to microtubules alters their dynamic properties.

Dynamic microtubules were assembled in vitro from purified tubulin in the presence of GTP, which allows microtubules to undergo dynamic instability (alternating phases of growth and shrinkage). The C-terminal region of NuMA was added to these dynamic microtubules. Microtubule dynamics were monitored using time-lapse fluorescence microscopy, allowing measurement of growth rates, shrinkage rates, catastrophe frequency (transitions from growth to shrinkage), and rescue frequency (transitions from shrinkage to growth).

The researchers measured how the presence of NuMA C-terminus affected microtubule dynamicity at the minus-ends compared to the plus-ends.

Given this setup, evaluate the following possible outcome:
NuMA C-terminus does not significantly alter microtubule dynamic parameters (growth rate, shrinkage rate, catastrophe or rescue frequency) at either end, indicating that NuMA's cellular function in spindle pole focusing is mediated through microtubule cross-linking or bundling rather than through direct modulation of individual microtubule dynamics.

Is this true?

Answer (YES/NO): NO